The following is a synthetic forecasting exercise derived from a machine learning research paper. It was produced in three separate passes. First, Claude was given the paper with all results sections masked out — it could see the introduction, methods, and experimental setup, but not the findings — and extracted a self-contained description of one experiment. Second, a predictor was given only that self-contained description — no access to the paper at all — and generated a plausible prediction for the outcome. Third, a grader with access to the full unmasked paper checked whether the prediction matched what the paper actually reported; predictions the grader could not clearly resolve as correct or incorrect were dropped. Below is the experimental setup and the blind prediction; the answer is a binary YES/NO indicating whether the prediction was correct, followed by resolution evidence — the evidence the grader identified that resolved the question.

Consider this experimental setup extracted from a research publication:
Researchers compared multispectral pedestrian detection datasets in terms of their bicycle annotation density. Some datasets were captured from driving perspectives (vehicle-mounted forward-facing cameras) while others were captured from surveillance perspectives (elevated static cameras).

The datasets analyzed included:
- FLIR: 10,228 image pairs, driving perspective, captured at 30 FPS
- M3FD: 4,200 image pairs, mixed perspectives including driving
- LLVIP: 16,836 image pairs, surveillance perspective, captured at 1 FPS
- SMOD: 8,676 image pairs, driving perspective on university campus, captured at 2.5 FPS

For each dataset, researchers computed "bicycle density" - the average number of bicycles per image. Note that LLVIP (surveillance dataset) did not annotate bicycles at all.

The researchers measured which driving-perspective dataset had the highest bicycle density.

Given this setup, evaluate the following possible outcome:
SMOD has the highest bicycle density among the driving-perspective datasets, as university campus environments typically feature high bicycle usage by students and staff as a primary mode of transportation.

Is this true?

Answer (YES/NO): YES